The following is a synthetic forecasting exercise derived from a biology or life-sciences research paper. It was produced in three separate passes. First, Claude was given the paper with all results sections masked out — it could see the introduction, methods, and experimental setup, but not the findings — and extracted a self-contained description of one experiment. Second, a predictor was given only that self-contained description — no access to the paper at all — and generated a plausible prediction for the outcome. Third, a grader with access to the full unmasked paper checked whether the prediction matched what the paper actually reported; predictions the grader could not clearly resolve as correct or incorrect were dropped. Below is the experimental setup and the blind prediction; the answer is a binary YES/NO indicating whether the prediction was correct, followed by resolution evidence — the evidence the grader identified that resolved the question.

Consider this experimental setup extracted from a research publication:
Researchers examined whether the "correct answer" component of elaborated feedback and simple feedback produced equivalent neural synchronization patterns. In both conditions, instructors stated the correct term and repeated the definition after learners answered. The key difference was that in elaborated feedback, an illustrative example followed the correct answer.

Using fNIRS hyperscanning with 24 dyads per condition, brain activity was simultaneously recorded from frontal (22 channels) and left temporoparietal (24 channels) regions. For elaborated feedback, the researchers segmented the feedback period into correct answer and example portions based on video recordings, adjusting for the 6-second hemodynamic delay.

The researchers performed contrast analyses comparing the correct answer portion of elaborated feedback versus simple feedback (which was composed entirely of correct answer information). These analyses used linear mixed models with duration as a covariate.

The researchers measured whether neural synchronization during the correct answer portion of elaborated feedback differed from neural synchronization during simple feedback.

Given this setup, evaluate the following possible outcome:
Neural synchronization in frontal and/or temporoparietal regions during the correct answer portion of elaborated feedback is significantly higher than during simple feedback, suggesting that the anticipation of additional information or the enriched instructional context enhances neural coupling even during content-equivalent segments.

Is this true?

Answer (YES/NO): NO